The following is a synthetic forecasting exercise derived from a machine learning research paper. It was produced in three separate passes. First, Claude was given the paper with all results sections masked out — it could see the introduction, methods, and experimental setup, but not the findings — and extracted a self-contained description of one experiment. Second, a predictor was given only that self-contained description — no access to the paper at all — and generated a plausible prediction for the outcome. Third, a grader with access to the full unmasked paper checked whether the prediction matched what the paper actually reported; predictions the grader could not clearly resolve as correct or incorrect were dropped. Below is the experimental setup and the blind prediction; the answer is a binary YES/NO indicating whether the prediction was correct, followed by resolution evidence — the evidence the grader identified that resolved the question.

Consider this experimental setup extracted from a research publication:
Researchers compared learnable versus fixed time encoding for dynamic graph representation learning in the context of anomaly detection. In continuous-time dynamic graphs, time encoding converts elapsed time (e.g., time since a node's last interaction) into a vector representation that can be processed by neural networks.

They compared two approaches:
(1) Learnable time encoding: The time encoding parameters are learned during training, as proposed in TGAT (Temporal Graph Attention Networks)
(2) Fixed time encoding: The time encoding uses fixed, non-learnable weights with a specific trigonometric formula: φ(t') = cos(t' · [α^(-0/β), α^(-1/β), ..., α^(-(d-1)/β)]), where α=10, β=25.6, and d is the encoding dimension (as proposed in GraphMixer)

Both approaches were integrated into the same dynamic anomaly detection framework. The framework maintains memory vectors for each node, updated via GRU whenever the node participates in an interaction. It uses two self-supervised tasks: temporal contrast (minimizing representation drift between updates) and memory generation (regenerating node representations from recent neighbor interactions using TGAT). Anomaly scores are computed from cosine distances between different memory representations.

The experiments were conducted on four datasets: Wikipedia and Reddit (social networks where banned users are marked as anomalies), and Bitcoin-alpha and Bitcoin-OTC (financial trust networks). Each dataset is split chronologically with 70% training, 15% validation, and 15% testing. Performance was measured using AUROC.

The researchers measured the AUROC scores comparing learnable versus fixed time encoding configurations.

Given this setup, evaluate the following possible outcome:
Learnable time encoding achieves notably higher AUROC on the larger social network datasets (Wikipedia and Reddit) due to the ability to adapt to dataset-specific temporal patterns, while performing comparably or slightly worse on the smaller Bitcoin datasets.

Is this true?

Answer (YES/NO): NO